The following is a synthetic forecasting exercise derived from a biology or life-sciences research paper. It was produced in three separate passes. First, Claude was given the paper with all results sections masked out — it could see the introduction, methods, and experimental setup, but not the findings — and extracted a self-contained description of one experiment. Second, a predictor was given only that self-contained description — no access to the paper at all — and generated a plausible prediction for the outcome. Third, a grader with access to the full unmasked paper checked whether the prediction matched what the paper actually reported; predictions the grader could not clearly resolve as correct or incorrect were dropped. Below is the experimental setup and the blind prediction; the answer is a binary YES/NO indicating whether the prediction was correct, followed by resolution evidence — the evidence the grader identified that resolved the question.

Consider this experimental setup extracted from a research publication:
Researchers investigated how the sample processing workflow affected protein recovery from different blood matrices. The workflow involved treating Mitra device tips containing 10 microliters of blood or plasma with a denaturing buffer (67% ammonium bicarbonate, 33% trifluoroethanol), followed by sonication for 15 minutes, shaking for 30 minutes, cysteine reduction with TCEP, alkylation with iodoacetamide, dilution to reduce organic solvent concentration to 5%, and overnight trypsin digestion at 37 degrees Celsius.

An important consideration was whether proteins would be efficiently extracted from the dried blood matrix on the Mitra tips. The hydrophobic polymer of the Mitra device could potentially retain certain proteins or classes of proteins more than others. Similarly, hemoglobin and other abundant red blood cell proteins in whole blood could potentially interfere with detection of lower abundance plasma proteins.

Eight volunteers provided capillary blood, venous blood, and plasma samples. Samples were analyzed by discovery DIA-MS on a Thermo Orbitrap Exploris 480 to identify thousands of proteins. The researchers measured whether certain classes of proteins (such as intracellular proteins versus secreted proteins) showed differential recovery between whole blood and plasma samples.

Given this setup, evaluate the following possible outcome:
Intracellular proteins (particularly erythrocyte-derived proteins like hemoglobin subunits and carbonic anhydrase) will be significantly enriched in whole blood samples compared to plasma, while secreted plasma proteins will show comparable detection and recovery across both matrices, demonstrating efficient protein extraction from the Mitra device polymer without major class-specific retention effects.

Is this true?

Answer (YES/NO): YES